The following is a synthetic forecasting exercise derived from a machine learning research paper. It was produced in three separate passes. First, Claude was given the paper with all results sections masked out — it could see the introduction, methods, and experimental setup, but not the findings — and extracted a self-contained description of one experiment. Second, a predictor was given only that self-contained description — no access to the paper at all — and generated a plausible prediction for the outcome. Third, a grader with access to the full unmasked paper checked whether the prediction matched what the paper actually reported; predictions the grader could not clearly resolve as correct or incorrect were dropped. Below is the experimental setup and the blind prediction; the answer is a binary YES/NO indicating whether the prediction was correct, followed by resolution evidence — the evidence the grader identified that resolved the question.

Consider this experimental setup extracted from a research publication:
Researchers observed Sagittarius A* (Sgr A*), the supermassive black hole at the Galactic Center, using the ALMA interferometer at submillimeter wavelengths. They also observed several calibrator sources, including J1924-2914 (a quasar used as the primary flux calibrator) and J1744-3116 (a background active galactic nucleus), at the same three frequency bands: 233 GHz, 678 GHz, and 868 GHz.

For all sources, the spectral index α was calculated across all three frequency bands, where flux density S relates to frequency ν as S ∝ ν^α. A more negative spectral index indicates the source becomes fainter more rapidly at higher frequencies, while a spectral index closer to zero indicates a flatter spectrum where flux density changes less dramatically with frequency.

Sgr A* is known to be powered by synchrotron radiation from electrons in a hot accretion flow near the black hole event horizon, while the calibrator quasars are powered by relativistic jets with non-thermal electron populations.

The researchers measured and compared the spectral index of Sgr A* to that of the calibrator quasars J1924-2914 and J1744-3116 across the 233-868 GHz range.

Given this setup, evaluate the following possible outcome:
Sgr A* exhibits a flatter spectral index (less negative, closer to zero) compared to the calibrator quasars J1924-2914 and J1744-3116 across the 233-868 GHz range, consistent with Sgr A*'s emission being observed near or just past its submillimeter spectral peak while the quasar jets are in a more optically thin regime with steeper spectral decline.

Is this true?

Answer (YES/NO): YES